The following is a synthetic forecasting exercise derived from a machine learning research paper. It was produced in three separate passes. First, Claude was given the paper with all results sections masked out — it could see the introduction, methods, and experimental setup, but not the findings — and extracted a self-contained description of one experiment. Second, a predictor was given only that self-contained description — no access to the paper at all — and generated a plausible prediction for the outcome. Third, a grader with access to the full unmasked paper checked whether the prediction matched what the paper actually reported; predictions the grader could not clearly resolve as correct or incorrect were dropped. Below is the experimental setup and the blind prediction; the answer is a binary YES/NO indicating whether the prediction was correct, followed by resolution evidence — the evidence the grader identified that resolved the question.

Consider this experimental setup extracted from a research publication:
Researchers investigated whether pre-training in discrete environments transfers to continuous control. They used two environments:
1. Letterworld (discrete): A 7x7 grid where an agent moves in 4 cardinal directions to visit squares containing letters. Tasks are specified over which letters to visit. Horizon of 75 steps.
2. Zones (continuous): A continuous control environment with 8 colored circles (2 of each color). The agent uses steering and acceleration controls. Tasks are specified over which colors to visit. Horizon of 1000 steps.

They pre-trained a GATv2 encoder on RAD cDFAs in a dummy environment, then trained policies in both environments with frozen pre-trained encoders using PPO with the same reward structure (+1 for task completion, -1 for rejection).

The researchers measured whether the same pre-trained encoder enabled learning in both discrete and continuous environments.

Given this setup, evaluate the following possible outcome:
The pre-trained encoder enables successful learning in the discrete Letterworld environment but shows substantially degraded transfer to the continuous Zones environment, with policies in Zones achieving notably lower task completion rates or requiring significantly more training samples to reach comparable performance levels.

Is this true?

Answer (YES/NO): NO